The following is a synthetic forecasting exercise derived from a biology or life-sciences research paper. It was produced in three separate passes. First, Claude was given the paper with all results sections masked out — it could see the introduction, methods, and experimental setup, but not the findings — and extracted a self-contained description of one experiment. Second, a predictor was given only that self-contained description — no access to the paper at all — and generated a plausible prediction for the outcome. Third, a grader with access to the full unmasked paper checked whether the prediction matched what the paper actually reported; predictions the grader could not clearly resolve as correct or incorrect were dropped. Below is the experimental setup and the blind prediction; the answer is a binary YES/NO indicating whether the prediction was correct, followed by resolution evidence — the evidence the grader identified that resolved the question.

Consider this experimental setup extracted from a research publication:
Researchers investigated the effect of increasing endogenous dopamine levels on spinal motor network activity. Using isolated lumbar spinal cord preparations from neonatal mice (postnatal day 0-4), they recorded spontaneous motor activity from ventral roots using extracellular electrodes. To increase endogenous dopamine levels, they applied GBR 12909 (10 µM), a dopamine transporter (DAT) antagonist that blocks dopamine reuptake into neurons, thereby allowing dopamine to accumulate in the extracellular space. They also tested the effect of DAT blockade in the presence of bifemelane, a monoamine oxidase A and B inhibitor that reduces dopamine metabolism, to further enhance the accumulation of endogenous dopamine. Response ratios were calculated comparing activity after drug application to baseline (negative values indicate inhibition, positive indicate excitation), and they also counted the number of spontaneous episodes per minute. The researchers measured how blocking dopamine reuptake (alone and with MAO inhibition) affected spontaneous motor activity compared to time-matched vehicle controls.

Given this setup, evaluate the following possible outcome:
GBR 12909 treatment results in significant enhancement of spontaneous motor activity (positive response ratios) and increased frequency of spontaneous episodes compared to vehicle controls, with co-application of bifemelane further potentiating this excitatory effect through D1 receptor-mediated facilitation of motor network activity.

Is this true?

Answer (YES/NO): NO